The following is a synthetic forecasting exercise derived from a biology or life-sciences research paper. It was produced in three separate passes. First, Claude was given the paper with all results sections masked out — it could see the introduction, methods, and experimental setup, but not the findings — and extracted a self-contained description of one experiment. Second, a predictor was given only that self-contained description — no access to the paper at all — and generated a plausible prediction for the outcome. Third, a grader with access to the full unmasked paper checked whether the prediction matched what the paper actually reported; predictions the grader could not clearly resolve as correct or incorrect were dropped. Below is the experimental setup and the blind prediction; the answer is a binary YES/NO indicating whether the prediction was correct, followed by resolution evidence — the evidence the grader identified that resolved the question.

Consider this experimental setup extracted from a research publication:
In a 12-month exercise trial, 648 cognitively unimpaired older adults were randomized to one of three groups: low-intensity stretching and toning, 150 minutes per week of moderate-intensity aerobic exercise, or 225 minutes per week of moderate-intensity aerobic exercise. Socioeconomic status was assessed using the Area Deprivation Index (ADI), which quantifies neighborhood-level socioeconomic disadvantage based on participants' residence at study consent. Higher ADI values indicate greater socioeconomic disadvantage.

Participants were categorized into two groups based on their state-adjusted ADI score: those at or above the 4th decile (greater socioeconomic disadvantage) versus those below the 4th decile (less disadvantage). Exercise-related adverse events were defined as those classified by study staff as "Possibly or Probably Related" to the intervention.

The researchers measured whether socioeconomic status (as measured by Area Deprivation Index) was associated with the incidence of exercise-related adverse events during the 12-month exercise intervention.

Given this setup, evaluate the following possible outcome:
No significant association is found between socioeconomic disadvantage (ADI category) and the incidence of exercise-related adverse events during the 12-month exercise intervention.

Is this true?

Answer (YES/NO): YES